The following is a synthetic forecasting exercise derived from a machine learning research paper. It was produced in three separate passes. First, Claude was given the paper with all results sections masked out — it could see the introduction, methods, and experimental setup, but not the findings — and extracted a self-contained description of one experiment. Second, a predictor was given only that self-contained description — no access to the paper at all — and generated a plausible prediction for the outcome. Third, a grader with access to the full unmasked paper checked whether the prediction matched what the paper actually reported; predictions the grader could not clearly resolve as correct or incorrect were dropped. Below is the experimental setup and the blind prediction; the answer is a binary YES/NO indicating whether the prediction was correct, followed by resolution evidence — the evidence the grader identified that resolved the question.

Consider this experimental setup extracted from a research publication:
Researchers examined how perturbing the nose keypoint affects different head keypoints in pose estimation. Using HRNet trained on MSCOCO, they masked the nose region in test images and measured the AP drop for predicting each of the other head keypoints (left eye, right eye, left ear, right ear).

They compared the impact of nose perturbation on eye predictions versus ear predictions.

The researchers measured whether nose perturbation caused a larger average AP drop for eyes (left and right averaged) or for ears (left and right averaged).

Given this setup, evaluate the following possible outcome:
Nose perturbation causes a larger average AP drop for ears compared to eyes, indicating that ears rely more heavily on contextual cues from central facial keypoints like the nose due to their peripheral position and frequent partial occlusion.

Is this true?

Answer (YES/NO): NO